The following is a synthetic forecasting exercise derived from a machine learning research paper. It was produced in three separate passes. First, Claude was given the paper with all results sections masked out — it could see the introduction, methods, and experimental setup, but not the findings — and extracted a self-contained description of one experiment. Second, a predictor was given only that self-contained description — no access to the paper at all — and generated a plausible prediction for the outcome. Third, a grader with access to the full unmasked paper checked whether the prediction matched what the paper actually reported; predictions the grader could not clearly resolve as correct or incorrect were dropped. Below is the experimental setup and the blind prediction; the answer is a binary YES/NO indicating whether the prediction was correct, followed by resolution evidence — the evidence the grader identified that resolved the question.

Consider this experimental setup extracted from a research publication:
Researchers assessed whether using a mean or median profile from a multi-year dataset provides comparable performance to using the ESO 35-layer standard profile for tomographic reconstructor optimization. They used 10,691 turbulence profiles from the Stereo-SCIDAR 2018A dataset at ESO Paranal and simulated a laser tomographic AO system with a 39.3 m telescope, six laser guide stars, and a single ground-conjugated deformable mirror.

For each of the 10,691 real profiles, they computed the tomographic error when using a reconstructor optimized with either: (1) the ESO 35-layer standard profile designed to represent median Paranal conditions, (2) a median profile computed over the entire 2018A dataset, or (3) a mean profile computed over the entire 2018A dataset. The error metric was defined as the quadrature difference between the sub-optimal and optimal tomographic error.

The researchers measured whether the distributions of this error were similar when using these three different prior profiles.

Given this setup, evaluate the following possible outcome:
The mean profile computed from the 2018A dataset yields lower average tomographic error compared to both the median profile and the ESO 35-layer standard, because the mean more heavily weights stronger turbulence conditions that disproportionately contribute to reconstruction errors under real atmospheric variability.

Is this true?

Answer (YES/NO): NO